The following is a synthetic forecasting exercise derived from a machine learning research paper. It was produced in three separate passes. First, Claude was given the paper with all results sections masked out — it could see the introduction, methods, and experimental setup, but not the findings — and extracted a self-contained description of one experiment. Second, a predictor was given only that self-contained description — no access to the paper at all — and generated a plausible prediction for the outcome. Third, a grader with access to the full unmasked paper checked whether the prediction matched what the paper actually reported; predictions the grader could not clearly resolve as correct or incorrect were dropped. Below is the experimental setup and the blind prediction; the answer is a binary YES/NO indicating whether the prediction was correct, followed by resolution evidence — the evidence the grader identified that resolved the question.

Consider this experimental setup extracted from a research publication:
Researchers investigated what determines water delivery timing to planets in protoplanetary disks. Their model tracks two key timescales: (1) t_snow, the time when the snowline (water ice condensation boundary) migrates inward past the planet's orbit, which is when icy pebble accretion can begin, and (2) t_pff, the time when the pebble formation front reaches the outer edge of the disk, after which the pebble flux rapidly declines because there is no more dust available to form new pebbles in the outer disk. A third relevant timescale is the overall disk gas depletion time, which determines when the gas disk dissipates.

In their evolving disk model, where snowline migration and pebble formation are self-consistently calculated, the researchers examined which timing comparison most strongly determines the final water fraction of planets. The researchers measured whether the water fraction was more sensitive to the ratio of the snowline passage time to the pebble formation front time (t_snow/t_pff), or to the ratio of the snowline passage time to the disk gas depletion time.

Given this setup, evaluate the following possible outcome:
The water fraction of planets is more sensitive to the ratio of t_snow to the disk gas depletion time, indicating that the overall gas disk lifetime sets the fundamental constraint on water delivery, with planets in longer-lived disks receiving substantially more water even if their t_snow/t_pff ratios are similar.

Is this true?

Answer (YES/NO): NO